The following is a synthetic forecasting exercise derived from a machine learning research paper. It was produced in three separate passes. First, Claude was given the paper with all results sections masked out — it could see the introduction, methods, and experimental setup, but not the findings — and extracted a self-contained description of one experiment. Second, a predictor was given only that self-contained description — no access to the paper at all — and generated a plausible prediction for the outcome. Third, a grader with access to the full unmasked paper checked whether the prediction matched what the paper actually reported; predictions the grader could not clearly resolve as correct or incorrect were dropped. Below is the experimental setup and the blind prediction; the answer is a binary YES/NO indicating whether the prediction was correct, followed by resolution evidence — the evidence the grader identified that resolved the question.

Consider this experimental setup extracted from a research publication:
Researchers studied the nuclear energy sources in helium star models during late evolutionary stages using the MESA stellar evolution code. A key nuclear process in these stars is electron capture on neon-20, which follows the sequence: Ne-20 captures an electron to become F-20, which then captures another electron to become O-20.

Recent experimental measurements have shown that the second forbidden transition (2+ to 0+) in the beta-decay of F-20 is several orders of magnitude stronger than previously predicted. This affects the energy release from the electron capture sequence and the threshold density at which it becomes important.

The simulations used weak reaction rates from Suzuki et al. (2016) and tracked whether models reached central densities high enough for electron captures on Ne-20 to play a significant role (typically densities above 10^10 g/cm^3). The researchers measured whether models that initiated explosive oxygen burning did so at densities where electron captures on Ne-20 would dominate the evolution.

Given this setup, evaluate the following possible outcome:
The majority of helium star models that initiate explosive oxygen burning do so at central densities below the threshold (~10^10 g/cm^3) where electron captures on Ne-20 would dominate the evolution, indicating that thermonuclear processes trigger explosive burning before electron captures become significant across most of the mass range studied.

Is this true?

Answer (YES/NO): YES